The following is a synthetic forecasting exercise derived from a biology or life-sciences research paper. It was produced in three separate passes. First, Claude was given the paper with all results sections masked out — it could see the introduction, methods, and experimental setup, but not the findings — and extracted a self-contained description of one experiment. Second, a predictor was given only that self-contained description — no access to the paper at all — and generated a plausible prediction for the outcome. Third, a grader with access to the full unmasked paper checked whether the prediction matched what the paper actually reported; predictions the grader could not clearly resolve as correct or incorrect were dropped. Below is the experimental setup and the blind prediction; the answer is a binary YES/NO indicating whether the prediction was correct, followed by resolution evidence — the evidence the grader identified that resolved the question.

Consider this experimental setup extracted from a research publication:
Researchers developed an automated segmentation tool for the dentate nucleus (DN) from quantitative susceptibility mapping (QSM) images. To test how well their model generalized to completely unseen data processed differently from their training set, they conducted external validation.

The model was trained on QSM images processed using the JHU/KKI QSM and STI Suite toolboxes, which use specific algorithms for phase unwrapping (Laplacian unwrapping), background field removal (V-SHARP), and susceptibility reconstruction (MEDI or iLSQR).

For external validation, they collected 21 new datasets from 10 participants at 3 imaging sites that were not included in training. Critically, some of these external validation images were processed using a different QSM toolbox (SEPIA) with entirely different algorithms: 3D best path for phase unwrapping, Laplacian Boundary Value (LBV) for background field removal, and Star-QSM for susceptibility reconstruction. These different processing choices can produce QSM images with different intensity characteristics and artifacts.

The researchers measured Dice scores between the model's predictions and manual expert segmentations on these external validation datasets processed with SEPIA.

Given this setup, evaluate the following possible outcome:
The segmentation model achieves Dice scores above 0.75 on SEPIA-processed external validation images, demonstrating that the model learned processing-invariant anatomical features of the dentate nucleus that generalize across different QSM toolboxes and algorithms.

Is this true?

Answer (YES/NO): YES